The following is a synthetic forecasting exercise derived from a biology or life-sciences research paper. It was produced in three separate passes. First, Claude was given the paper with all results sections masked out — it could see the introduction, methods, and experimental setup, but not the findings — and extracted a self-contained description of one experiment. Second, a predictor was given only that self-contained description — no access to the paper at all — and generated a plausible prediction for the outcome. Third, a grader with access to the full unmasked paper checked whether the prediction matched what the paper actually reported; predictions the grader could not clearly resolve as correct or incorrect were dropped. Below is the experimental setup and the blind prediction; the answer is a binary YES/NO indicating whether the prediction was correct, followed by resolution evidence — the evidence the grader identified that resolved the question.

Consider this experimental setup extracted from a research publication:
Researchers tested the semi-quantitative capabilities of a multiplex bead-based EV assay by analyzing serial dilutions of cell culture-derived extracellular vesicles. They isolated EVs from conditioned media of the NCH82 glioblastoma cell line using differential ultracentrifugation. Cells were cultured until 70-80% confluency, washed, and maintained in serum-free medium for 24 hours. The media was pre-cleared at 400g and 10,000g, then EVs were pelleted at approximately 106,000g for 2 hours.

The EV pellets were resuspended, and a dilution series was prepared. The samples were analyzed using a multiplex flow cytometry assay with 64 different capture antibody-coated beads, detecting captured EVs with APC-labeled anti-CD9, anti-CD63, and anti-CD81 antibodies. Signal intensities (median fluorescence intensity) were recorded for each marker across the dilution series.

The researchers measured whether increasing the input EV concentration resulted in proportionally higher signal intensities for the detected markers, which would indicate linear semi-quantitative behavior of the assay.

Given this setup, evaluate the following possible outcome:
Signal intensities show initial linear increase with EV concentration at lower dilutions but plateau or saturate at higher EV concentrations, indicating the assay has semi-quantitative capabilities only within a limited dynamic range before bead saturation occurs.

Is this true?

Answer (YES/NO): YES